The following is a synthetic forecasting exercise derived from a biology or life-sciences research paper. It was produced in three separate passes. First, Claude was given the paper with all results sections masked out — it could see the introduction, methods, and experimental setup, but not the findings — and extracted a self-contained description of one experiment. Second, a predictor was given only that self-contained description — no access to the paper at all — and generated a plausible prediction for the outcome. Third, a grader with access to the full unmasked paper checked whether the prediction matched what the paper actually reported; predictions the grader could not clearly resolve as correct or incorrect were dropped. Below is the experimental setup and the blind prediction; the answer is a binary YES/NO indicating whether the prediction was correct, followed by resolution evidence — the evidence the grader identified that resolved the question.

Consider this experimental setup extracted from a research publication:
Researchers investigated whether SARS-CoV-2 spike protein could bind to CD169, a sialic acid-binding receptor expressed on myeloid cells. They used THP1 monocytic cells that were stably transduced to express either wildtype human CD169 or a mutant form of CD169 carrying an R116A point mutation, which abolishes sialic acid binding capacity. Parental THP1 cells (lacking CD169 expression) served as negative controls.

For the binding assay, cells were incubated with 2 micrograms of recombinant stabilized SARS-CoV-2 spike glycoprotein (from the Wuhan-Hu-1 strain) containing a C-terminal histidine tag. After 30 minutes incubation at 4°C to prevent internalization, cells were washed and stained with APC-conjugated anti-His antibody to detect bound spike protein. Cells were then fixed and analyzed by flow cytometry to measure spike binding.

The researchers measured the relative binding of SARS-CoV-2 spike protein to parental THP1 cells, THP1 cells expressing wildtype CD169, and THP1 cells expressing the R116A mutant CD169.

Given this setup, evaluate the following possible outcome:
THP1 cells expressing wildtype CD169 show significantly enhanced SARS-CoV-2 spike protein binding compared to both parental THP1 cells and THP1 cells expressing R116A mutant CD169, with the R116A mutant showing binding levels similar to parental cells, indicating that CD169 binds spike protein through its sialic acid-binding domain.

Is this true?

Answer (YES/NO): YES